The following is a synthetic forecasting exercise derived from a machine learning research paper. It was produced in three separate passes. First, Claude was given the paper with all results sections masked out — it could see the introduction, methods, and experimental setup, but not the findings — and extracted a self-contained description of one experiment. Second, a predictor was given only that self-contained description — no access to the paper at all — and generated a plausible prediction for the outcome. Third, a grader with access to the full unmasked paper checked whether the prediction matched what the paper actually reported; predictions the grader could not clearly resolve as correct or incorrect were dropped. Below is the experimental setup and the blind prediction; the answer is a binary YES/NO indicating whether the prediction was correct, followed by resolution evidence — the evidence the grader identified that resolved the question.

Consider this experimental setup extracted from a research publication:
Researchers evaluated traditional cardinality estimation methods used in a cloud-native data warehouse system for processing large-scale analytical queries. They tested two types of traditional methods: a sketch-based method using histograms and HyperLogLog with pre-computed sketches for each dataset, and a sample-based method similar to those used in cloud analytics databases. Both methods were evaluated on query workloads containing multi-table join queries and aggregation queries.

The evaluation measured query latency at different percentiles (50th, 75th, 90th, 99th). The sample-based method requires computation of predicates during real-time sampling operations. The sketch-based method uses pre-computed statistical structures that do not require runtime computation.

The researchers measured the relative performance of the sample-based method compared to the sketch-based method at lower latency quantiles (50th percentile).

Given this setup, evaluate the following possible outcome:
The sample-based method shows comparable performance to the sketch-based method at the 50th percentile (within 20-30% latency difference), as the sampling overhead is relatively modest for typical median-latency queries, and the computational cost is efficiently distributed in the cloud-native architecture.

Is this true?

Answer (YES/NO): NO